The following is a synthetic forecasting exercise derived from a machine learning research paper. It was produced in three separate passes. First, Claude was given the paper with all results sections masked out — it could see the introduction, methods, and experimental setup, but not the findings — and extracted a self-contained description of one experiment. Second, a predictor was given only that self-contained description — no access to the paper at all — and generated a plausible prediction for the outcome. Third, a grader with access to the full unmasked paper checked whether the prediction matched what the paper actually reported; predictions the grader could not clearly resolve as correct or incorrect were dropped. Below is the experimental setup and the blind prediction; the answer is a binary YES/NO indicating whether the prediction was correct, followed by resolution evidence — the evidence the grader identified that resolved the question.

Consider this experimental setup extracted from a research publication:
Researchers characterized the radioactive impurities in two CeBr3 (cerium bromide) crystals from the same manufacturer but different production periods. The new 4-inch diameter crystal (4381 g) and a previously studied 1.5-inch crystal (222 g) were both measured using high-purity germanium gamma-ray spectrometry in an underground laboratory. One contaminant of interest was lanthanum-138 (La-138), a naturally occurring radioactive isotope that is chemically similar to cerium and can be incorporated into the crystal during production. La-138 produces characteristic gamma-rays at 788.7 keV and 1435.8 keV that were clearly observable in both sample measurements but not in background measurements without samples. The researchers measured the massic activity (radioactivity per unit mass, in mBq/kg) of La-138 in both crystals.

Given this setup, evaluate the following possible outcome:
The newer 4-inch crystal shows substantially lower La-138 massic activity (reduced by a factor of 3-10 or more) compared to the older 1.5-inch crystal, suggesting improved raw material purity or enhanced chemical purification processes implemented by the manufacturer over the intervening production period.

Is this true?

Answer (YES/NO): YES